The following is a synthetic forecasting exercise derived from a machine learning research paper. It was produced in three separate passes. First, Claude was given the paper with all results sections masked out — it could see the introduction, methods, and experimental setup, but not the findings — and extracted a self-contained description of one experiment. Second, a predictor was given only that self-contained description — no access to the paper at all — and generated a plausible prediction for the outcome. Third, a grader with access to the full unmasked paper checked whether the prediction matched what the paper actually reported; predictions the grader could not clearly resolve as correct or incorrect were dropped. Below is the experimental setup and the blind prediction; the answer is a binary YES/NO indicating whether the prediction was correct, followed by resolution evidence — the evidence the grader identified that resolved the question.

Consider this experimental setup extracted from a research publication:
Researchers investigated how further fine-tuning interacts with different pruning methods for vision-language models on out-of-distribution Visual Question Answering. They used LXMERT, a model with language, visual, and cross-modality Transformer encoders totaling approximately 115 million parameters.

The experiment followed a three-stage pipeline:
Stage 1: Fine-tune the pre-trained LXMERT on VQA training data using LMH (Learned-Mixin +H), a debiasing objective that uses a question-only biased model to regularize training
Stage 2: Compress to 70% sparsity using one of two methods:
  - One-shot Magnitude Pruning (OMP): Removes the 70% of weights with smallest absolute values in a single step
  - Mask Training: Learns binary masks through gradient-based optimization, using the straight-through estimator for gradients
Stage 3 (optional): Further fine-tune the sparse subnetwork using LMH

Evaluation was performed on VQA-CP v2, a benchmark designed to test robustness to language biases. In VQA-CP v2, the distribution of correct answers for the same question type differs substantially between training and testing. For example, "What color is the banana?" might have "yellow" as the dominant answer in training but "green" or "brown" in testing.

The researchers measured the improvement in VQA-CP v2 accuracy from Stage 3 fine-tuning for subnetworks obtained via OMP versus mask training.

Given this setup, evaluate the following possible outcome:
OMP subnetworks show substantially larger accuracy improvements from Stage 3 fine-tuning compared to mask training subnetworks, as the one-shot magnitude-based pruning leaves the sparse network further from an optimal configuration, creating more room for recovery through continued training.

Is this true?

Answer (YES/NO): YES